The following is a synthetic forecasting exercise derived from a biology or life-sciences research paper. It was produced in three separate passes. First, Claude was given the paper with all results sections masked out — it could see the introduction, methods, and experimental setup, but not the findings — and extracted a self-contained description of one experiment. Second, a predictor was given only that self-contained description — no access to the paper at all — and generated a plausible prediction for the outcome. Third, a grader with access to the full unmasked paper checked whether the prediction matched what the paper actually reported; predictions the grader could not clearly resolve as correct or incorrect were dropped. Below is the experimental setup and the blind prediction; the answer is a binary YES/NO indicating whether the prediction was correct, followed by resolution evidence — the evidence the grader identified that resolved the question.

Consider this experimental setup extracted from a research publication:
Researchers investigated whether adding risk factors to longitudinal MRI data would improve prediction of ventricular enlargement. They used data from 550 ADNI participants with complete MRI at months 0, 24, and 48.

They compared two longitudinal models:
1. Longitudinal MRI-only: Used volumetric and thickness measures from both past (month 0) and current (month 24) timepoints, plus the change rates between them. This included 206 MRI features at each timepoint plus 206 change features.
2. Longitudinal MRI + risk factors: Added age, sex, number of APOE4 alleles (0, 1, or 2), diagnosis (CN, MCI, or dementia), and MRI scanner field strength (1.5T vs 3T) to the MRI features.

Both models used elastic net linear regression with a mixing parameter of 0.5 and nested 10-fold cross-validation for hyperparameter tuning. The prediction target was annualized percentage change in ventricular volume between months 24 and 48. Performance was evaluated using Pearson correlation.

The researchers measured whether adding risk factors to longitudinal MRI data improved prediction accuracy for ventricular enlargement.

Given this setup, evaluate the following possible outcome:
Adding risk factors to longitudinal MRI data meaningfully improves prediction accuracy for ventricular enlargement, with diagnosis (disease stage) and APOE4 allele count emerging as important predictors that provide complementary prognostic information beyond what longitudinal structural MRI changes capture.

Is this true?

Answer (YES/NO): NO